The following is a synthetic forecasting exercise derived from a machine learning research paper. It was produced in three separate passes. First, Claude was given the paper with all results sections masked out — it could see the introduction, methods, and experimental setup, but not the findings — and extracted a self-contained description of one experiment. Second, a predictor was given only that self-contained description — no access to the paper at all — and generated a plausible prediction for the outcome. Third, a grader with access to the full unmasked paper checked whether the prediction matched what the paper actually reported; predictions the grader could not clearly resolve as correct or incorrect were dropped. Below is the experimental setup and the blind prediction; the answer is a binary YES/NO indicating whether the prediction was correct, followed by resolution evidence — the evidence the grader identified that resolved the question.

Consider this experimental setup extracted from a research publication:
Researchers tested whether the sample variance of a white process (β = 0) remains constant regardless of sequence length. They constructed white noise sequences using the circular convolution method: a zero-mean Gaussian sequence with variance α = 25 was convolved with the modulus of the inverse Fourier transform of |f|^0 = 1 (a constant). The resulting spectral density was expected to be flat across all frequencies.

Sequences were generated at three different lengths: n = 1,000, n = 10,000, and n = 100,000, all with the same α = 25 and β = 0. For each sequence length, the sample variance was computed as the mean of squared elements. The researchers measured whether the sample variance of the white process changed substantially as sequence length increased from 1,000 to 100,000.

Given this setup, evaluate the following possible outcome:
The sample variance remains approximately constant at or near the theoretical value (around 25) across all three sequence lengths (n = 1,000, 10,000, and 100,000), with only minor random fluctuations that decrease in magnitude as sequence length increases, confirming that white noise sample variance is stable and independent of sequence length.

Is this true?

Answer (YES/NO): YES